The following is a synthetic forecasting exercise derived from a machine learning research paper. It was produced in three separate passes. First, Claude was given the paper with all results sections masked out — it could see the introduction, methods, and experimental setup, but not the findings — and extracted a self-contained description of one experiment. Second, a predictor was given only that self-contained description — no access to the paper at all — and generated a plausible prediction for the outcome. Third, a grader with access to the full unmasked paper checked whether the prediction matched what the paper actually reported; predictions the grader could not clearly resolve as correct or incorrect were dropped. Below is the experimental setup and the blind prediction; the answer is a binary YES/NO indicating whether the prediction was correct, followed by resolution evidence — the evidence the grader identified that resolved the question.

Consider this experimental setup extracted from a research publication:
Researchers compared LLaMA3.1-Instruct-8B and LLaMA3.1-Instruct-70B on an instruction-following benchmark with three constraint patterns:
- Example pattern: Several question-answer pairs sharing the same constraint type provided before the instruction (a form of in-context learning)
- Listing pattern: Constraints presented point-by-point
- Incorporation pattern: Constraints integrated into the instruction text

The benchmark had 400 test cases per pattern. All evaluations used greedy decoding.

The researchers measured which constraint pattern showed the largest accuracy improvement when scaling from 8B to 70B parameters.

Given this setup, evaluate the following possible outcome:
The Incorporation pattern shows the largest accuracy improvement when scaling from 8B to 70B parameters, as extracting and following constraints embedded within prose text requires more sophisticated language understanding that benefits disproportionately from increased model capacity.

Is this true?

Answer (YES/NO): NO